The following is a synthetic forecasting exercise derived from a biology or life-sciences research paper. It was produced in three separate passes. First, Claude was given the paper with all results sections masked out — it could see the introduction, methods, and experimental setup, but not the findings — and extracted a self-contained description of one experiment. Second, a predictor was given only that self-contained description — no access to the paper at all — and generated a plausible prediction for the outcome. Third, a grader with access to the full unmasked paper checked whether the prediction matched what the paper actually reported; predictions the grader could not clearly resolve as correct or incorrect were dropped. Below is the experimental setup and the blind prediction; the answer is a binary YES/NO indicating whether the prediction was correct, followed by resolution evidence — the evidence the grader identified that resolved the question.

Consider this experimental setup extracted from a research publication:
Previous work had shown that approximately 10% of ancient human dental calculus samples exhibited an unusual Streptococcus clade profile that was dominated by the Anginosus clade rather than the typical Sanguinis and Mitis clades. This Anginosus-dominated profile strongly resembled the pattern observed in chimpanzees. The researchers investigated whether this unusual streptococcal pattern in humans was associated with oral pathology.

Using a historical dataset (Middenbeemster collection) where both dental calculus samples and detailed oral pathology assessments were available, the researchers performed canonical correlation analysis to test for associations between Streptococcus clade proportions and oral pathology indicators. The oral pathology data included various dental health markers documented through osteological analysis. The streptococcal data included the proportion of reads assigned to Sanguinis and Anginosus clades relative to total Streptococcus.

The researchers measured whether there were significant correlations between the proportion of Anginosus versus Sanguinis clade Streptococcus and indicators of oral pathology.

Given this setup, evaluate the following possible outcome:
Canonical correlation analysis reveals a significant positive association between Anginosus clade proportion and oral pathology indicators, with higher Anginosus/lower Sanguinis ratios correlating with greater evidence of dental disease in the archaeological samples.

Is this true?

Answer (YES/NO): NO